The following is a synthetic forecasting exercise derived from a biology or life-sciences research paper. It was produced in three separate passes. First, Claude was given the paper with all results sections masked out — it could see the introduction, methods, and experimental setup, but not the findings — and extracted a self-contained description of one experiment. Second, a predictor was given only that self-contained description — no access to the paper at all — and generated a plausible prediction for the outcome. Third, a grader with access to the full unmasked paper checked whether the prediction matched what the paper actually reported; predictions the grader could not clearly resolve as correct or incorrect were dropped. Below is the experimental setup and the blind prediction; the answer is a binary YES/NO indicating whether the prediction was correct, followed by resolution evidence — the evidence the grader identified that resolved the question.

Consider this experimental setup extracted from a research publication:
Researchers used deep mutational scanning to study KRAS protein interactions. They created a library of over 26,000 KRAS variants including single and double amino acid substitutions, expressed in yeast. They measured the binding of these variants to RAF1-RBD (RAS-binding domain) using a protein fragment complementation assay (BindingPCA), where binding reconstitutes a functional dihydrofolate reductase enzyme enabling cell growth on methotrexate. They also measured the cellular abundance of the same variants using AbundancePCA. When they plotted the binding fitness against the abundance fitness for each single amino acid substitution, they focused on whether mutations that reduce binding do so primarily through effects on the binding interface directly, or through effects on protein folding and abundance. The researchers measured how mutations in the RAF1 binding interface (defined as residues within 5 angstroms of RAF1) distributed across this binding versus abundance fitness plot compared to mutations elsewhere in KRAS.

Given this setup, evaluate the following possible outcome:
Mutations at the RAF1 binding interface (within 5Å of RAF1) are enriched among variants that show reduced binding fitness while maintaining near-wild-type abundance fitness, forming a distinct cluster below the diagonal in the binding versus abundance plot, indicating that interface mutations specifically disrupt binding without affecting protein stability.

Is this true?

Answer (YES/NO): NO